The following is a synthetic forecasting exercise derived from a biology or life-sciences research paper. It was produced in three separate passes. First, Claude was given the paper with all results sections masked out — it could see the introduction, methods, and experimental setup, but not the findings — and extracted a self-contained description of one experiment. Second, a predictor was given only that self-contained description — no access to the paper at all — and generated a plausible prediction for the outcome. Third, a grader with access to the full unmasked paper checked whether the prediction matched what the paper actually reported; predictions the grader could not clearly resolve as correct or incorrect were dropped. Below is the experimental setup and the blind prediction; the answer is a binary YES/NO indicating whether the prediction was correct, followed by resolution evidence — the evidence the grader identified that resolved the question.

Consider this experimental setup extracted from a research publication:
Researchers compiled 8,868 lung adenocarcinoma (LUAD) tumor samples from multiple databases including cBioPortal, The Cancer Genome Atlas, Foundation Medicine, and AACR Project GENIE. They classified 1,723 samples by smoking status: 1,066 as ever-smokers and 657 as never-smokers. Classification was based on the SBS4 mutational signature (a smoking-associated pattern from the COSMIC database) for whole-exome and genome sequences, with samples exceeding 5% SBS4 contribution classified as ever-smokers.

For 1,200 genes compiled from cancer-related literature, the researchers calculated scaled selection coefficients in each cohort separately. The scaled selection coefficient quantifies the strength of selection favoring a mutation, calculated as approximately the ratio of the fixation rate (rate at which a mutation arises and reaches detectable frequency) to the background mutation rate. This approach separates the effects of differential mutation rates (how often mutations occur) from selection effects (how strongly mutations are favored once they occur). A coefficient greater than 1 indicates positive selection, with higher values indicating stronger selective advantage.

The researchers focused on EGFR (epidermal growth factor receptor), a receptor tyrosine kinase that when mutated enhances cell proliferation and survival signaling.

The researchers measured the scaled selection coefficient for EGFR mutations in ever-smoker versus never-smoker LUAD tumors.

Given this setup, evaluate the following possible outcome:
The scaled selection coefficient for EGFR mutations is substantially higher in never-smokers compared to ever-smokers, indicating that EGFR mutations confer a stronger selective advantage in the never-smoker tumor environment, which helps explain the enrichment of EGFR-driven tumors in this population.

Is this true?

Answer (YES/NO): YES